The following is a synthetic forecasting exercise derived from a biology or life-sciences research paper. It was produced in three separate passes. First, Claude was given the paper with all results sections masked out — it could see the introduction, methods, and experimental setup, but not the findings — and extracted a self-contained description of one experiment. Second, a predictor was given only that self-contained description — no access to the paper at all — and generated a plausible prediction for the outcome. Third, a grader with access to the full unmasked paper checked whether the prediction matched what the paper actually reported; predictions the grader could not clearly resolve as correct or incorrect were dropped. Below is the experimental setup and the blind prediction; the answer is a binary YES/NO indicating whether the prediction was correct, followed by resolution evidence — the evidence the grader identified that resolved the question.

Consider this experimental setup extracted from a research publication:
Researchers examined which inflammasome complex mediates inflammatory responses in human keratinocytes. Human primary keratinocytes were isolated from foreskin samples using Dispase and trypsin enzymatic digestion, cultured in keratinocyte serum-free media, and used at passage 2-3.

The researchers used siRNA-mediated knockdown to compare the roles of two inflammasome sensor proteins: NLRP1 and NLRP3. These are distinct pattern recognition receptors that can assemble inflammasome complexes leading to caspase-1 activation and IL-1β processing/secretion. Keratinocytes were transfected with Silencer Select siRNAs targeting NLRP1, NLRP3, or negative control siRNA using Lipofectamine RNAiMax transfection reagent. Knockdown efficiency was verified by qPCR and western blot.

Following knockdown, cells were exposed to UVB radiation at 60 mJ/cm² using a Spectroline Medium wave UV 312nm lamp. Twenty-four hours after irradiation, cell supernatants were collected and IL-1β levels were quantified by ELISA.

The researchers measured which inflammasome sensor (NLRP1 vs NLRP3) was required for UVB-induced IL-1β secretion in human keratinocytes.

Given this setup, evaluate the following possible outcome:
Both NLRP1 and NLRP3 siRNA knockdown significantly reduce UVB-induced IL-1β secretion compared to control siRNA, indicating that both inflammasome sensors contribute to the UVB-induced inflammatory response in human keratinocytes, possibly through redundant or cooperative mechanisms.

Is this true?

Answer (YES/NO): NO